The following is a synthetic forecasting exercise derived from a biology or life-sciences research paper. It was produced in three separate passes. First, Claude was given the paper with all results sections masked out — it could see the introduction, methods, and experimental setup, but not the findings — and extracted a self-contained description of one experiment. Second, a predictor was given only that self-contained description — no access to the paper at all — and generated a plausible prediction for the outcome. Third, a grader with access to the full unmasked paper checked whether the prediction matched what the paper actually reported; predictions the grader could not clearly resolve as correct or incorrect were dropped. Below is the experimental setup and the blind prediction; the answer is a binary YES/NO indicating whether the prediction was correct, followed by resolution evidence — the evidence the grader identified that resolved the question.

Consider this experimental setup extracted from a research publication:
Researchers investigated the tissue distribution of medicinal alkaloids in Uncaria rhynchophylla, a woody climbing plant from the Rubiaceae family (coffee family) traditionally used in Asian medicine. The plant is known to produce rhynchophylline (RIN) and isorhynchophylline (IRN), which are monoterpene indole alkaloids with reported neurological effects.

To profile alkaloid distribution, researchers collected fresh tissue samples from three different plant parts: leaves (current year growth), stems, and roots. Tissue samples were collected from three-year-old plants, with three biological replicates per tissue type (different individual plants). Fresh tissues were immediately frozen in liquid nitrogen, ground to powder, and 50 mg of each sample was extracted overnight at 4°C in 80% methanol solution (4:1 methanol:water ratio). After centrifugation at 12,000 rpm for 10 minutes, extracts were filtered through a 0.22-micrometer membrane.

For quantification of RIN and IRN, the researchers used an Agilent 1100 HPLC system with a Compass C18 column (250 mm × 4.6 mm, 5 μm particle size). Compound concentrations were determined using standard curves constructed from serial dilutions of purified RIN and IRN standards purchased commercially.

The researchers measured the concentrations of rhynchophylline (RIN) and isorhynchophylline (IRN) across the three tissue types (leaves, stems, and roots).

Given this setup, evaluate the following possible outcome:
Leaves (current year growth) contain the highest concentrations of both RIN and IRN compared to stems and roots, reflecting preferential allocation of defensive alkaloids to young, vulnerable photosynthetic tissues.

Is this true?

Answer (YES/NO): NO